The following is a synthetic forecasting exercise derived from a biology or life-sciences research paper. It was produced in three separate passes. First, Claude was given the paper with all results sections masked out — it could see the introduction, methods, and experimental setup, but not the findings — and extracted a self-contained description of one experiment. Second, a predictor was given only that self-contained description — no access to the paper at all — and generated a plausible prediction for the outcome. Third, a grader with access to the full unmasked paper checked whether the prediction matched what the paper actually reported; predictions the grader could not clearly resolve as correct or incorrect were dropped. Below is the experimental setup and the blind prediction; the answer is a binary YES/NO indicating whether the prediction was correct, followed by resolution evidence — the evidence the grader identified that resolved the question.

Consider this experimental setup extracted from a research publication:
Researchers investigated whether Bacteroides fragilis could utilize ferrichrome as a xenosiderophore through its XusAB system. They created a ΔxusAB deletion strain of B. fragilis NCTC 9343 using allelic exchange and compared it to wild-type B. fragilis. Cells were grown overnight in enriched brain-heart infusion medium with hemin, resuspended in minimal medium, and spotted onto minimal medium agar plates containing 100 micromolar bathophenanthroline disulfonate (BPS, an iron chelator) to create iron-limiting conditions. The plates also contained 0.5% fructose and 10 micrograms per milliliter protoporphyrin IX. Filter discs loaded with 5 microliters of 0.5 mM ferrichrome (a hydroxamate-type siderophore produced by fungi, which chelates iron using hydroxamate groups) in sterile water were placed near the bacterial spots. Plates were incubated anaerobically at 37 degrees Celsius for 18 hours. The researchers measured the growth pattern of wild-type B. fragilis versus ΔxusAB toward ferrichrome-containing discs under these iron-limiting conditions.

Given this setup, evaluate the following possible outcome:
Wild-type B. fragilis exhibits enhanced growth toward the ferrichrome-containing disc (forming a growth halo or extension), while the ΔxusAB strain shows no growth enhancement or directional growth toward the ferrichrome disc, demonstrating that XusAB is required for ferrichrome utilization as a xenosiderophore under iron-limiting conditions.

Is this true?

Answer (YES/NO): YES